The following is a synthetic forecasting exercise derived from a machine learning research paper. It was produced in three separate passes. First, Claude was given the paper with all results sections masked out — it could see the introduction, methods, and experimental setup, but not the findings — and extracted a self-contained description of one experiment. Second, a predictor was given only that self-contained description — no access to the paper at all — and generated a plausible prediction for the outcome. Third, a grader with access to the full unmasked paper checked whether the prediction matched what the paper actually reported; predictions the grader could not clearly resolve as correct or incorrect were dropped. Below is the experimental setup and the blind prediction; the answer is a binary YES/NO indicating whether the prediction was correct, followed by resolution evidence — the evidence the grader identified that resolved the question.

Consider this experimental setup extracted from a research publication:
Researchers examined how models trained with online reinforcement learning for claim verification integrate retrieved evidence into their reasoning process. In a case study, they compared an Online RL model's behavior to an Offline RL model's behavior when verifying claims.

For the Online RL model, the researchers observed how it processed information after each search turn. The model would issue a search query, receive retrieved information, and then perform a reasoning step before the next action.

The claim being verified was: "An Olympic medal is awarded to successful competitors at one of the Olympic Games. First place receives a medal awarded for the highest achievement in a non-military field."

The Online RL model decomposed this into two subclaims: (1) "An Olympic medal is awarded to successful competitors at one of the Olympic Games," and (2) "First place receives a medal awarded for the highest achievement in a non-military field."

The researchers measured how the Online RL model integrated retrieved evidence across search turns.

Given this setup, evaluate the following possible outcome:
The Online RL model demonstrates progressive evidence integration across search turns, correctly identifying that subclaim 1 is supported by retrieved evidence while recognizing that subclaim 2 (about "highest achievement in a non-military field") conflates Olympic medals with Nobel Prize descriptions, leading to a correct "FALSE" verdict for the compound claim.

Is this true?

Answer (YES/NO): NO